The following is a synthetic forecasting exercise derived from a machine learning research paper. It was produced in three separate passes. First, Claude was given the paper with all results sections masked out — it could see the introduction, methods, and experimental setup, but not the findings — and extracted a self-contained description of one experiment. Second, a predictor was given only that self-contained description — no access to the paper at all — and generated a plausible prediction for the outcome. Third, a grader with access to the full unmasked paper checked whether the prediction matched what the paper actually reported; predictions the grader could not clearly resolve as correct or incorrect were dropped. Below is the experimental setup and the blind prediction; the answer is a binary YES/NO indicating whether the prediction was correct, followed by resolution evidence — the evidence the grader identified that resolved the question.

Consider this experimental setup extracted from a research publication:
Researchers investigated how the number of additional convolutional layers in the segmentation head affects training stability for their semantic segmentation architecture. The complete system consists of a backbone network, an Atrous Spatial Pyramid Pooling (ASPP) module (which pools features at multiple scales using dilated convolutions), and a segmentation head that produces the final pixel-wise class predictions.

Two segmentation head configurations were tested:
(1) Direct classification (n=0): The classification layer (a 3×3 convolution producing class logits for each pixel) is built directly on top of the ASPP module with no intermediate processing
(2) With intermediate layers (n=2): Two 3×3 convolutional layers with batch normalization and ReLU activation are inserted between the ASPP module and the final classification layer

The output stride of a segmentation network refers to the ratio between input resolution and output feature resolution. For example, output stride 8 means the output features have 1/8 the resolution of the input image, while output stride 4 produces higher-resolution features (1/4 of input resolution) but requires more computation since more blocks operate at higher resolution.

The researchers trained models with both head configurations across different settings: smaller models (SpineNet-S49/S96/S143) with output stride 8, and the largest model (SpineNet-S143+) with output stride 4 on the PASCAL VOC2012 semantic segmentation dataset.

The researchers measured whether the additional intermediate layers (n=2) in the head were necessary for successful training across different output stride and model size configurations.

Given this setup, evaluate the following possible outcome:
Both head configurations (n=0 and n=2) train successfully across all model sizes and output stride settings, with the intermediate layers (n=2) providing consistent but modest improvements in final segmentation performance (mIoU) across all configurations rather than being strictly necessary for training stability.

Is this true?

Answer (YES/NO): NO